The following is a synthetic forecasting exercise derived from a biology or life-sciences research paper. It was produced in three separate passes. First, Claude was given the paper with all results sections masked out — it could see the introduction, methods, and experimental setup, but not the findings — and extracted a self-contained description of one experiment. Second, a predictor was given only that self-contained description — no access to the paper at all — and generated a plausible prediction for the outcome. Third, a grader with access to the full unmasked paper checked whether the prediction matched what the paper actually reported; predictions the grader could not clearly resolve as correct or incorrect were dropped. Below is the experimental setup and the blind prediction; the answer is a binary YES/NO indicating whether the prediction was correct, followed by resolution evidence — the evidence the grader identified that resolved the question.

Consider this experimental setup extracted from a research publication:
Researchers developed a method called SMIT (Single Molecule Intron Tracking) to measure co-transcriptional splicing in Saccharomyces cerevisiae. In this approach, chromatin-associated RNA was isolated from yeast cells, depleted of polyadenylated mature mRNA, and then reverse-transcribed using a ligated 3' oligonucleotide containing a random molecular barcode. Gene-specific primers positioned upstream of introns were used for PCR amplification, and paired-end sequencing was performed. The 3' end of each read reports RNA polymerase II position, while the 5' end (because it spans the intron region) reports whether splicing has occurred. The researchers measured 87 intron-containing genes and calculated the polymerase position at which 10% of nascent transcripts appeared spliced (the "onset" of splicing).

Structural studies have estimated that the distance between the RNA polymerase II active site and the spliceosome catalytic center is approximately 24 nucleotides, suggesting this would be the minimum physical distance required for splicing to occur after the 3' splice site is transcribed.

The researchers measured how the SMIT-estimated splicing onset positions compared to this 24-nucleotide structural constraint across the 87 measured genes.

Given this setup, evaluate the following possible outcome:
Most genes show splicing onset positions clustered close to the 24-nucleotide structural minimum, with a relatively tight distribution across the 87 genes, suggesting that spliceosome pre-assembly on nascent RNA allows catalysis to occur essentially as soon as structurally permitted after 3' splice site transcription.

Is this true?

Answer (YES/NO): NO